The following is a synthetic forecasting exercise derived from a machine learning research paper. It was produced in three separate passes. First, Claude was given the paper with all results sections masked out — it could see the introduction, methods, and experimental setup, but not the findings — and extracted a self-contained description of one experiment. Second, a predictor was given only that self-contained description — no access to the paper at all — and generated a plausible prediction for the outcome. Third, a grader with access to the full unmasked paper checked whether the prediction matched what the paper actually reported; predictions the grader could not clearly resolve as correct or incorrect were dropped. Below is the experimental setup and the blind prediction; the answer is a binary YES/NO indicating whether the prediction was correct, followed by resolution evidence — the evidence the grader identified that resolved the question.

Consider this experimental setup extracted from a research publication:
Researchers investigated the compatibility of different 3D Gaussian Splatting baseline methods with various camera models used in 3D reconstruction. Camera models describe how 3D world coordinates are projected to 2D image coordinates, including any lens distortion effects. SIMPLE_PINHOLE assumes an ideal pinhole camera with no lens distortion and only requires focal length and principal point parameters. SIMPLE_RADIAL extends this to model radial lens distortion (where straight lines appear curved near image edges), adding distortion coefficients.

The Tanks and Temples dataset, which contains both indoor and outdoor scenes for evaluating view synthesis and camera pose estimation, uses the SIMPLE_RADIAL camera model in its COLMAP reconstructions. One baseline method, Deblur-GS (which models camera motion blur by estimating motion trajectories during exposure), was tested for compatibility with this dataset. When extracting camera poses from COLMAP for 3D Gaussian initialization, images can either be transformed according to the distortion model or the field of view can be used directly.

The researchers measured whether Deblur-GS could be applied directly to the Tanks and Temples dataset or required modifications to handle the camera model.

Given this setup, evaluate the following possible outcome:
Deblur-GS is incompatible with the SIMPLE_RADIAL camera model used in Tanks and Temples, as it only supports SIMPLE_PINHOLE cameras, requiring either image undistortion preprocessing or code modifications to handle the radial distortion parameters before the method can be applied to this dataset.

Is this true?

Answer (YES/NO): YES